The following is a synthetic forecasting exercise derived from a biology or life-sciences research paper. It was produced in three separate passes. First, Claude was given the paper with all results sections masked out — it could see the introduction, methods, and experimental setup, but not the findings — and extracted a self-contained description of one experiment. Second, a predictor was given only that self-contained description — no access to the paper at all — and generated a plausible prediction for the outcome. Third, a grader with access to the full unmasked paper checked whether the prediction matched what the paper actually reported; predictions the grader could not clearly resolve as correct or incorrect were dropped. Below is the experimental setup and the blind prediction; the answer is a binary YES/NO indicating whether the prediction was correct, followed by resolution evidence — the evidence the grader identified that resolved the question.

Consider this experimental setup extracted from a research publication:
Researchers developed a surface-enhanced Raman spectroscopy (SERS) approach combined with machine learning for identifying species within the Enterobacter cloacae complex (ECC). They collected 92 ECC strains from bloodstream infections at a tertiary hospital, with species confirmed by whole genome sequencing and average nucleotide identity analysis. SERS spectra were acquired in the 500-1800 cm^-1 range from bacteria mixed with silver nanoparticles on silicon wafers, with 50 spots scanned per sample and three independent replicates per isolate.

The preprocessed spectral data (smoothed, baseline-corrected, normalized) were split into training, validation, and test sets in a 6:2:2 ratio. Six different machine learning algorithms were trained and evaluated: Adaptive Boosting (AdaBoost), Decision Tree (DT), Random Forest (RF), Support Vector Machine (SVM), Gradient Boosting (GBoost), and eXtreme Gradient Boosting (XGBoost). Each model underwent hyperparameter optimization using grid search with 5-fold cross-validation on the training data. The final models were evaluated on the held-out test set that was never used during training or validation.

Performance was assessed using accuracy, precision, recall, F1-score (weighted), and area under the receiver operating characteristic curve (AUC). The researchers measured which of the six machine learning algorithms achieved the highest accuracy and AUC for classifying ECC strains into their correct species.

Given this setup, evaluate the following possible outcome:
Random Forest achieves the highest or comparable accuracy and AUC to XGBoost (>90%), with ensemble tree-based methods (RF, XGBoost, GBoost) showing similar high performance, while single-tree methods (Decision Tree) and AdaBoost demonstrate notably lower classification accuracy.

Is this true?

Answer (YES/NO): NO